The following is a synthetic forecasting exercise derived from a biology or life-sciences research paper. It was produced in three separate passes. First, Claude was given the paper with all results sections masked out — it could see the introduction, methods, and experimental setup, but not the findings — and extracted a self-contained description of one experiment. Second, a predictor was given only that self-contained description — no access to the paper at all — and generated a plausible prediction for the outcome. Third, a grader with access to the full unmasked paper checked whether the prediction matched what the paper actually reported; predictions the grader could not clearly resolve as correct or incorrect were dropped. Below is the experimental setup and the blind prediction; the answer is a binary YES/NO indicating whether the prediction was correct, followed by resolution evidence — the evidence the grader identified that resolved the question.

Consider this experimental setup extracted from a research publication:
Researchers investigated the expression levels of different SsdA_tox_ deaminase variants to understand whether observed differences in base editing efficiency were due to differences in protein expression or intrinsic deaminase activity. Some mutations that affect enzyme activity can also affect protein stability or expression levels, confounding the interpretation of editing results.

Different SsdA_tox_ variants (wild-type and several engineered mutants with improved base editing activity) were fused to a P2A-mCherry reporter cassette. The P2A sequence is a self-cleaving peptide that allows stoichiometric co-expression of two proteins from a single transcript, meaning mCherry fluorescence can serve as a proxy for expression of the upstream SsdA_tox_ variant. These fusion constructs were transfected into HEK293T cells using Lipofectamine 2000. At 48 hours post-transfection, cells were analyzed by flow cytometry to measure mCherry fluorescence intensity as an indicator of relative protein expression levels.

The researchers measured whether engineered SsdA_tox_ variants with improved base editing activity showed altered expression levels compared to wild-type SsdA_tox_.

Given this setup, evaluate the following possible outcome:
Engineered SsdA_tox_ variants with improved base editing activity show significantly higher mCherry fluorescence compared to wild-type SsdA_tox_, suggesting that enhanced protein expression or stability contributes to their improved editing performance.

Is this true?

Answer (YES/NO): YES